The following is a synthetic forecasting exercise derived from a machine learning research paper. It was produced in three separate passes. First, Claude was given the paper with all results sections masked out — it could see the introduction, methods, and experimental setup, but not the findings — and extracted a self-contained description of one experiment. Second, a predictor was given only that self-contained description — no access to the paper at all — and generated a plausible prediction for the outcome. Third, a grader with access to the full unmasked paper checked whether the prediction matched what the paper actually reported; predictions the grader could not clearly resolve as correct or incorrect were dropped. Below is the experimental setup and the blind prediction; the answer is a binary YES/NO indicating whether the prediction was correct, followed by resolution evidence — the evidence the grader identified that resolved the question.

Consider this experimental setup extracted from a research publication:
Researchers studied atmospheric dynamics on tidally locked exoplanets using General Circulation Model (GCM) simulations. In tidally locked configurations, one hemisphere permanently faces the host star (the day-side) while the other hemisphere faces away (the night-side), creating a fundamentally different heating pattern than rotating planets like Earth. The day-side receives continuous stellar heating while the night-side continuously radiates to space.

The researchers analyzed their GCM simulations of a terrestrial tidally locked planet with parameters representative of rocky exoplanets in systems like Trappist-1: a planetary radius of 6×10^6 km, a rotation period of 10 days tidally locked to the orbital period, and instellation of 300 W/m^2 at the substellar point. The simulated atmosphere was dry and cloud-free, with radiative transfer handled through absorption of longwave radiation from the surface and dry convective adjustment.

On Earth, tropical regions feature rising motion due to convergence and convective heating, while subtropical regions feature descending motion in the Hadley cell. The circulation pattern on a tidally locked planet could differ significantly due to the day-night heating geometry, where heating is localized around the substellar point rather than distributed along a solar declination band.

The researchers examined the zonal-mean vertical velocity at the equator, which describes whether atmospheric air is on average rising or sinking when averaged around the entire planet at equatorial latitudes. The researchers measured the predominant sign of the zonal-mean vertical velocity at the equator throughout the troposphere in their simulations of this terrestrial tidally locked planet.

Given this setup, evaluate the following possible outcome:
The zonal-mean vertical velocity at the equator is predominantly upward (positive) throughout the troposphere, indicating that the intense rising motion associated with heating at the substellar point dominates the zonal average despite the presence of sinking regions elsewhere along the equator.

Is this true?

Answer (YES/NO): YES